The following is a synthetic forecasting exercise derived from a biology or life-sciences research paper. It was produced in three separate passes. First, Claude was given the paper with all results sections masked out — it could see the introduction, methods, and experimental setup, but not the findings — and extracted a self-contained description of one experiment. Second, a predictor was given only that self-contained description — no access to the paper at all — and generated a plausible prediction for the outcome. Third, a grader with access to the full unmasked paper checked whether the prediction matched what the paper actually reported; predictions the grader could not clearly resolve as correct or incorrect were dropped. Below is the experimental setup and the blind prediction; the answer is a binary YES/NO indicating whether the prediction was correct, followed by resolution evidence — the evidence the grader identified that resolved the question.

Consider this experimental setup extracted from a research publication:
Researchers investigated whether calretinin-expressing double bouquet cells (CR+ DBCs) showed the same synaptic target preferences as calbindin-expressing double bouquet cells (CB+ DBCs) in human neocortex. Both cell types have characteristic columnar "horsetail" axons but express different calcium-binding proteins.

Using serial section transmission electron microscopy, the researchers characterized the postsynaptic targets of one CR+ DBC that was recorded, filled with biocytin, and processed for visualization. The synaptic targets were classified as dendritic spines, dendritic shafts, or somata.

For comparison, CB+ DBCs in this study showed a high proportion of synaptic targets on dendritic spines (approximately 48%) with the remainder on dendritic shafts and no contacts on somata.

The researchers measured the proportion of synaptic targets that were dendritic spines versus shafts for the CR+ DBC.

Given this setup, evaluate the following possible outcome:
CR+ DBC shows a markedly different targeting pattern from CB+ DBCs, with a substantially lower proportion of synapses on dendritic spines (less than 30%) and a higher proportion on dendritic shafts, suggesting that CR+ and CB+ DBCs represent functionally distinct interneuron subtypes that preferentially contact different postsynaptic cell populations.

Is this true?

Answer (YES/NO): YES